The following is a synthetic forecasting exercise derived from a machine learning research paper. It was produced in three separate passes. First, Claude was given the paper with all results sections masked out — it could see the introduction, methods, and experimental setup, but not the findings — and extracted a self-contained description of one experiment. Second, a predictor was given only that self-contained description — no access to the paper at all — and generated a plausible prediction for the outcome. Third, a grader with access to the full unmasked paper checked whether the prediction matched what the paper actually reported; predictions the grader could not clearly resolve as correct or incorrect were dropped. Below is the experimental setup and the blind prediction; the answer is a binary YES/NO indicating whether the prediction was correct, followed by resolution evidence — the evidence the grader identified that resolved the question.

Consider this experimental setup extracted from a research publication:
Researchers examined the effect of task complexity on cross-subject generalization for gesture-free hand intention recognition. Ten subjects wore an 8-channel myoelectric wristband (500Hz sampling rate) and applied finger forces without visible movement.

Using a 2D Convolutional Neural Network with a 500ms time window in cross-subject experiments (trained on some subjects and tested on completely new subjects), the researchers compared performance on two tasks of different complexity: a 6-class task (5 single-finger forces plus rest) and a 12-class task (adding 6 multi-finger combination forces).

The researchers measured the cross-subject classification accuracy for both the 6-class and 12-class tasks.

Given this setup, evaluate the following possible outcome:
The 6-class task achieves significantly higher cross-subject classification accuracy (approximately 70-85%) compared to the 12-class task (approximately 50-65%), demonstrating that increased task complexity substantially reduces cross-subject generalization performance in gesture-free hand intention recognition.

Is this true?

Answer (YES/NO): NO